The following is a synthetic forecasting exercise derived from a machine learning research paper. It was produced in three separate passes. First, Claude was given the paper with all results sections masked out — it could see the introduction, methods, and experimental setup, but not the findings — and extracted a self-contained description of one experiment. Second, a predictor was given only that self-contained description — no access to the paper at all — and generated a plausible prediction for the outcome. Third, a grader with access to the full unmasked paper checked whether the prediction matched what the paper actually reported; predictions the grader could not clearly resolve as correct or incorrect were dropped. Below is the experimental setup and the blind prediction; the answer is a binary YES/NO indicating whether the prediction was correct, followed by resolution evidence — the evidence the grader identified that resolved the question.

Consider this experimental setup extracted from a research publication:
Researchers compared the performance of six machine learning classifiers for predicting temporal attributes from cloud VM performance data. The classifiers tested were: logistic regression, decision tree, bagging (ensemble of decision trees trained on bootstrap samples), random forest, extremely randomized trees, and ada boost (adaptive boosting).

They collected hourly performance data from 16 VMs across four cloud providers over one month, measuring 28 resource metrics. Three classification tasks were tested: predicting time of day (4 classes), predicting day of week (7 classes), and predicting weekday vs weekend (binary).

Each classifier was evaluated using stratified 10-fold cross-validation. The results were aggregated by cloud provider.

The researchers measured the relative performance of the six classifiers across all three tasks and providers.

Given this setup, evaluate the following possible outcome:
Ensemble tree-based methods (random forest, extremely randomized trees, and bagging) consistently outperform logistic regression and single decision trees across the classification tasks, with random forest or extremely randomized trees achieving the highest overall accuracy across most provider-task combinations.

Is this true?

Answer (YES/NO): NO